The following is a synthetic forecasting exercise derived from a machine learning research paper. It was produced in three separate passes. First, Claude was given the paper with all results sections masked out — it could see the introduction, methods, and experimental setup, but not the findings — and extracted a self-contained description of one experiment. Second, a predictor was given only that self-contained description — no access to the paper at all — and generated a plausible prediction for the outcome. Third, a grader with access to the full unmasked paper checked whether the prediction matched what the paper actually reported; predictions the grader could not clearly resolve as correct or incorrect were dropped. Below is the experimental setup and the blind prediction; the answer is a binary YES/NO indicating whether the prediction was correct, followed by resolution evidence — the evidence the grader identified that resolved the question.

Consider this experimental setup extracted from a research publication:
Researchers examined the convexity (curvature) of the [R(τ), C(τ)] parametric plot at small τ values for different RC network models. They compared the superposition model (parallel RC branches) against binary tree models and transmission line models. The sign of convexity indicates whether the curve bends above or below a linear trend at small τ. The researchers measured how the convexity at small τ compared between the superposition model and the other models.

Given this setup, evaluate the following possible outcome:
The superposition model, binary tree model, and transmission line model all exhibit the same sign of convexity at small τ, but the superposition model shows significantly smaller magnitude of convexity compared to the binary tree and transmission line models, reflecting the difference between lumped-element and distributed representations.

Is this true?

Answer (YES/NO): NO